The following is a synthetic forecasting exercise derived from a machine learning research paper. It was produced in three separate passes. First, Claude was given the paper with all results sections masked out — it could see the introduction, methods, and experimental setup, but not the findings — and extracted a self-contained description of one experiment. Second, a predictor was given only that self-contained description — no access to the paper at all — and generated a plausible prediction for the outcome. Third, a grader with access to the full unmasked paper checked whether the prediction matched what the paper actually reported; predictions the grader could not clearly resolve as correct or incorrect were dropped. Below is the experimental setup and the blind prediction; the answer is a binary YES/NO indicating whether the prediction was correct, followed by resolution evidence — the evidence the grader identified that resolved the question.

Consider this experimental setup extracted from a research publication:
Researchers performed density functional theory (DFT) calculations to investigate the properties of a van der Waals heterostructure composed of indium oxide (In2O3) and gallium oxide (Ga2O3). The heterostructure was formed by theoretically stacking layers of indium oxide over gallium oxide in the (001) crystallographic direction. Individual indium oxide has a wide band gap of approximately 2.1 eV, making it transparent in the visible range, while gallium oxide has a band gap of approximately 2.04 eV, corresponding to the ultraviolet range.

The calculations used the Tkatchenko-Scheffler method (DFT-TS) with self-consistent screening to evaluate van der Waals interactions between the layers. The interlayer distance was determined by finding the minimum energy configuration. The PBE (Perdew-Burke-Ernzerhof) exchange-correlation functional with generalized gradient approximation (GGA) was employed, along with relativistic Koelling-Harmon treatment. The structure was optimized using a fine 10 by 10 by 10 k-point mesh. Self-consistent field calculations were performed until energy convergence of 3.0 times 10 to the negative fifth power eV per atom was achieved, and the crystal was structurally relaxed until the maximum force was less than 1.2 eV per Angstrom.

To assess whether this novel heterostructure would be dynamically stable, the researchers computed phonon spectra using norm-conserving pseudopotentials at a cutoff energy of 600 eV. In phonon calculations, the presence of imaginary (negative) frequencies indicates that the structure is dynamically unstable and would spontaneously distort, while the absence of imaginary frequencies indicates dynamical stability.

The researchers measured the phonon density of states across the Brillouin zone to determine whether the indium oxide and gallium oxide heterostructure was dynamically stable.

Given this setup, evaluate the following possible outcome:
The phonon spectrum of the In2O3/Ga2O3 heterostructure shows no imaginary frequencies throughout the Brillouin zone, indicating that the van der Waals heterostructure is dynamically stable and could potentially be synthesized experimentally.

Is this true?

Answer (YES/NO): YES